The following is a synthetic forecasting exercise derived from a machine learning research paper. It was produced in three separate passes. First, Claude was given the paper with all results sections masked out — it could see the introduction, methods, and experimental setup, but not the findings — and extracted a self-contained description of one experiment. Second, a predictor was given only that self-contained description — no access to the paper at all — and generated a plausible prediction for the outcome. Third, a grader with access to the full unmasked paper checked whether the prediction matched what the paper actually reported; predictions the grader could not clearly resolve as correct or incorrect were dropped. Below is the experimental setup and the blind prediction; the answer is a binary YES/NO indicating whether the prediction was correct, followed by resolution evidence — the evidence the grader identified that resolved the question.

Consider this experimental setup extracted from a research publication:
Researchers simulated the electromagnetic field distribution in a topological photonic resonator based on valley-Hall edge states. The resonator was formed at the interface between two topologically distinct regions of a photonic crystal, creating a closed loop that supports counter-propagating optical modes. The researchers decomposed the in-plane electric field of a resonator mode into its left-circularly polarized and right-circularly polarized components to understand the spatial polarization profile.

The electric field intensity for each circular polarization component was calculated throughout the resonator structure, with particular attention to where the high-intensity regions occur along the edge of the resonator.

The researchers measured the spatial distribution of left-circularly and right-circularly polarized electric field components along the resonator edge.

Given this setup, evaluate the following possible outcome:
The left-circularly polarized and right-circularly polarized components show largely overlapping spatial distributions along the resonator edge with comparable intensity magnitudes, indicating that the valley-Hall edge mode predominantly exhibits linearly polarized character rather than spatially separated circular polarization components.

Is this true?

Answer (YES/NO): NO